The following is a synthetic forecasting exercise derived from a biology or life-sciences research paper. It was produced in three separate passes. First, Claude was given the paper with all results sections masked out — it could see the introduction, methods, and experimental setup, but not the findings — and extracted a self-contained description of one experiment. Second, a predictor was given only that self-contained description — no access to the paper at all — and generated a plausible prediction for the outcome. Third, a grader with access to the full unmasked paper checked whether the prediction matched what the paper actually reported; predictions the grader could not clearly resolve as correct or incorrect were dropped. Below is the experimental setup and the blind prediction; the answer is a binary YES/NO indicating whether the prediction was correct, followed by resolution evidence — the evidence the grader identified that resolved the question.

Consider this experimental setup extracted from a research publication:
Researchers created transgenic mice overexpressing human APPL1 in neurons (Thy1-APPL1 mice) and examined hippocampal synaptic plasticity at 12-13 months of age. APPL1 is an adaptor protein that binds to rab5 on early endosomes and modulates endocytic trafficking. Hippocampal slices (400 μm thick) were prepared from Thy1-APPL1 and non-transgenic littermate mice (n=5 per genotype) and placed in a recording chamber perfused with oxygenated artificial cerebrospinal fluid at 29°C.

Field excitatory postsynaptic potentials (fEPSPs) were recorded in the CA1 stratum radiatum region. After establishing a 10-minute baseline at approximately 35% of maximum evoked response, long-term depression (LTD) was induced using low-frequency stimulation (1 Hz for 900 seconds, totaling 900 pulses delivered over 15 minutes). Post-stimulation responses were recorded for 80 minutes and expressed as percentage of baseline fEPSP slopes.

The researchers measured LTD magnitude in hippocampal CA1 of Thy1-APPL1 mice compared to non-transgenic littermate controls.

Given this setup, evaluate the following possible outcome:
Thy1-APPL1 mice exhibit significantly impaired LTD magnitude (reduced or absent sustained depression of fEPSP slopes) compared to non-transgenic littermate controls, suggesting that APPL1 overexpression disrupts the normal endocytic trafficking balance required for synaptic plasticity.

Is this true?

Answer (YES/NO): YES